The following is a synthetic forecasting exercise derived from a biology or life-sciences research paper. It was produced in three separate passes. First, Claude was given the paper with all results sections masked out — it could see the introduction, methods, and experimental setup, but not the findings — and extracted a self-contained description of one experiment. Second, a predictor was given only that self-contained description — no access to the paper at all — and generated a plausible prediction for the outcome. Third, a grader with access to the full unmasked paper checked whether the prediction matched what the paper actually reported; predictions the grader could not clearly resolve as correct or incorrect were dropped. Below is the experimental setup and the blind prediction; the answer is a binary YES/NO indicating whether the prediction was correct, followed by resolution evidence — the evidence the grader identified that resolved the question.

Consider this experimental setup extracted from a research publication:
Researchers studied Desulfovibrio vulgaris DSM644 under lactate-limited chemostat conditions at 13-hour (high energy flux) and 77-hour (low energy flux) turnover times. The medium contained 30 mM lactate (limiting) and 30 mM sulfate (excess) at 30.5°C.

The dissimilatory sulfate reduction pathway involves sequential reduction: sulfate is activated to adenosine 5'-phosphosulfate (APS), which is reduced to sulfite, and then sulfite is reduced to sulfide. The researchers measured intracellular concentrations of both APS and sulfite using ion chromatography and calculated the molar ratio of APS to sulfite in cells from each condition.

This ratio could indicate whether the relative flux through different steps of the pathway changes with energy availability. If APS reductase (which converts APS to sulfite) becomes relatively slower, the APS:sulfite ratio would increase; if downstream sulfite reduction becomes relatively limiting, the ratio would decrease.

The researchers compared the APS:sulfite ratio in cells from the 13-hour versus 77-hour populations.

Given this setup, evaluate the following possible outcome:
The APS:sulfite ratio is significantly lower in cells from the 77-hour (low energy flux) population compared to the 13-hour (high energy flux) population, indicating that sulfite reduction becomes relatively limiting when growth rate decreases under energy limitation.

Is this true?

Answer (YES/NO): NO